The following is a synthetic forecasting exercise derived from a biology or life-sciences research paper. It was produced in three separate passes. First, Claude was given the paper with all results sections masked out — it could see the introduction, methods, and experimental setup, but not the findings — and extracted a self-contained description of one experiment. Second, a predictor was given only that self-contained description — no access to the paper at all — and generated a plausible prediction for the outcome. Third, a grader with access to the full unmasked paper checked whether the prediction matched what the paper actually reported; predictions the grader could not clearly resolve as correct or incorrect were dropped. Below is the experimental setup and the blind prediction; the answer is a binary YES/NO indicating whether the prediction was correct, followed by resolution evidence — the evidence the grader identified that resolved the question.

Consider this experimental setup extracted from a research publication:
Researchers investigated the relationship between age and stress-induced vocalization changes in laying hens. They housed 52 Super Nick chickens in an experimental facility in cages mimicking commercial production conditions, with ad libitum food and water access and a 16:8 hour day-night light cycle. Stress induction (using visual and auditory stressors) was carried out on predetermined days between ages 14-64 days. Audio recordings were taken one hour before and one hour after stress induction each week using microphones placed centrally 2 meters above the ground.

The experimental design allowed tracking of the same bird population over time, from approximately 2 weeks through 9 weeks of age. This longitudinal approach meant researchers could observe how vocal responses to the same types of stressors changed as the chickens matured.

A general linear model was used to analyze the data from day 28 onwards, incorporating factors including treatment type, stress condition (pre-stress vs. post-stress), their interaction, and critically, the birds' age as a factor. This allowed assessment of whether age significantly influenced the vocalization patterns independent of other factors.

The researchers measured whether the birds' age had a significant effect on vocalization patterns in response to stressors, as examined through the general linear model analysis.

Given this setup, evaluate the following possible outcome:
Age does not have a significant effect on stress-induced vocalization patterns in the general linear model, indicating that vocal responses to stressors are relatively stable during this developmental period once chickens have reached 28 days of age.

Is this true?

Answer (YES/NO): NO